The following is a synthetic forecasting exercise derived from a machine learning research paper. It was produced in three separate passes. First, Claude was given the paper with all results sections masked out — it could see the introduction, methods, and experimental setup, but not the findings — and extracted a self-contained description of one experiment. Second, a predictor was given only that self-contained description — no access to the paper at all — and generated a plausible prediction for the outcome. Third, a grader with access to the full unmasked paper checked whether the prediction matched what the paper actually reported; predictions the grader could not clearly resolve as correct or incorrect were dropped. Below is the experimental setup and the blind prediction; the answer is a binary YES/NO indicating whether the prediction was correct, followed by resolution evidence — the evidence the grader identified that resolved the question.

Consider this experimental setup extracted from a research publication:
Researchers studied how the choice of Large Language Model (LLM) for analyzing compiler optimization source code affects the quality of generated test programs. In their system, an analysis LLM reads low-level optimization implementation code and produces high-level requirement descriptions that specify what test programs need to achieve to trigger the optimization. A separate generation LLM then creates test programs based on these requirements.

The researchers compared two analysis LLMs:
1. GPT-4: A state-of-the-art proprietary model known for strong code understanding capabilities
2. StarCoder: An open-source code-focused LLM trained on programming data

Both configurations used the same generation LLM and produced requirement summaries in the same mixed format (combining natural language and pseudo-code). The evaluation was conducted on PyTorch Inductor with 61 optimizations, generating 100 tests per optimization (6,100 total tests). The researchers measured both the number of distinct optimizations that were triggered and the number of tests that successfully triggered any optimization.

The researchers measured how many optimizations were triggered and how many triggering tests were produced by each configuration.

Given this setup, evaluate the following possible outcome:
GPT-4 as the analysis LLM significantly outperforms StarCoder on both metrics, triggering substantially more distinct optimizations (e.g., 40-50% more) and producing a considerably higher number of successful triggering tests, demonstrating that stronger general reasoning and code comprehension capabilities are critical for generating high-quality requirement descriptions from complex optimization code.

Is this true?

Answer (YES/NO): NO